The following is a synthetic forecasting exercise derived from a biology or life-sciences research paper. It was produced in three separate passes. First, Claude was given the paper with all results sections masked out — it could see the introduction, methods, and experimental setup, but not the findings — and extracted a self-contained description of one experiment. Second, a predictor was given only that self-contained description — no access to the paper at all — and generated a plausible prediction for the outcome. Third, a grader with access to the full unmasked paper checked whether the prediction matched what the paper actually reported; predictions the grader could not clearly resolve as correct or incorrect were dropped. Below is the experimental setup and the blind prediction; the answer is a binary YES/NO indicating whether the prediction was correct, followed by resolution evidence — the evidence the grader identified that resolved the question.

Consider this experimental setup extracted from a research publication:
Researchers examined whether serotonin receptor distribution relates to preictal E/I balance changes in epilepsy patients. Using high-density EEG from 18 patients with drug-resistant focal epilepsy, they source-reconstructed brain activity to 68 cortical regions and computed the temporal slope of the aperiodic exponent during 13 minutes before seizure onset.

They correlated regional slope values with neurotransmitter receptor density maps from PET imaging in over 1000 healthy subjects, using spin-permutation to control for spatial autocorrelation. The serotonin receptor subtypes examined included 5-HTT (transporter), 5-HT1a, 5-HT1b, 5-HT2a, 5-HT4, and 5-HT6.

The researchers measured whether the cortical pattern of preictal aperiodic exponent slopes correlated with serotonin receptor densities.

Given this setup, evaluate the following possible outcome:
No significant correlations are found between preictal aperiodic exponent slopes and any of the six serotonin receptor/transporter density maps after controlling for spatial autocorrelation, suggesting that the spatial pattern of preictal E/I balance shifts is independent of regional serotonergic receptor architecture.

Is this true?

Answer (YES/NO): YES